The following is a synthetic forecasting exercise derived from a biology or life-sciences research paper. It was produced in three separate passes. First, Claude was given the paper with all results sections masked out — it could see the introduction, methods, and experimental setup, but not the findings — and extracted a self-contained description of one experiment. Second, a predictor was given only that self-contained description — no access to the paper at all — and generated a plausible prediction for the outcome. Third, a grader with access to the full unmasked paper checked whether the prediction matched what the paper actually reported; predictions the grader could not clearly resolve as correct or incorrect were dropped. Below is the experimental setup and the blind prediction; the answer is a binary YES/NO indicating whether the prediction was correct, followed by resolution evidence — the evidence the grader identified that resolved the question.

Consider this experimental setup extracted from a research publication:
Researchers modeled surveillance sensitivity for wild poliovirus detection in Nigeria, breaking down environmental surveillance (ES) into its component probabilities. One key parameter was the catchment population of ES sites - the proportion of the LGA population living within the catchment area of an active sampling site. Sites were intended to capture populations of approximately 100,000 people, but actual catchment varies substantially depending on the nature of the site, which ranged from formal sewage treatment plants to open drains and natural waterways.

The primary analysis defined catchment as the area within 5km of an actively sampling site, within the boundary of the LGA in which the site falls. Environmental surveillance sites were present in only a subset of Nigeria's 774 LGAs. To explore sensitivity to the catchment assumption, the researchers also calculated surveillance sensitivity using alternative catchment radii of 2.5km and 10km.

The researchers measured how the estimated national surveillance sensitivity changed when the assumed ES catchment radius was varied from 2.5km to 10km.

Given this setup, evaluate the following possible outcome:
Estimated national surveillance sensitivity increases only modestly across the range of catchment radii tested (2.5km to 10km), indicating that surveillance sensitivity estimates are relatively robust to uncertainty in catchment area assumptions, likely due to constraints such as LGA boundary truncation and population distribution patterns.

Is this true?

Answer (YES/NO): YES